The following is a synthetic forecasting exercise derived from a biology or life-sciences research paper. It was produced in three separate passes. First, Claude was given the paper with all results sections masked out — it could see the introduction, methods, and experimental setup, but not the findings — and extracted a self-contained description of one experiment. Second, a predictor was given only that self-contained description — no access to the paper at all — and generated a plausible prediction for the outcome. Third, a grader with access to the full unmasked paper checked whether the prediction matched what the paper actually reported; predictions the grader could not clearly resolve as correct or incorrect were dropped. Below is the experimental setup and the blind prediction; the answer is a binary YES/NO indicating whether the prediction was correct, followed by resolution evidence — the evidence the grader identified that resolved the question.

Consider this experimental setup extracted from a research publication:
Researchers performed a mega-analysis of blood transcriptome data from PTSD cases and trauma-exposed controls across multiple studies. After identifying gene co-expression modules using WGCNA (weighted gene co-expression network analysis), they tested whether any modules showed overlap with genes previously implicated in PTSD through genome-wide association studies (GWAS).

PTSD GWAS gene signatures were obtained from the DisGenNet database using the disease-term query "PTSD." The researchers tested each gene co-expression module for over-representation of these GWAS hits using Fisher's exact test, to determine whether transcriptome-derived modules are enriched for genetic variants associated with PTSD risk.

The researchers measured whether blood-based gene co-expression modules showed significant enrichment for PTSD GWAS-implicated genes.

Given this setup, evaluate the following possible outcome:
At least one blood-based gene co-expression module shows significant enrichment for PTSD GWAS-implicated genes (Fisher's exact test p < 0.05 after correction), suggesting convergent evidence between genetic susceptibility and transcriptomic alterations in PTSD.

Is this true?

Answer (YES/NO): NO